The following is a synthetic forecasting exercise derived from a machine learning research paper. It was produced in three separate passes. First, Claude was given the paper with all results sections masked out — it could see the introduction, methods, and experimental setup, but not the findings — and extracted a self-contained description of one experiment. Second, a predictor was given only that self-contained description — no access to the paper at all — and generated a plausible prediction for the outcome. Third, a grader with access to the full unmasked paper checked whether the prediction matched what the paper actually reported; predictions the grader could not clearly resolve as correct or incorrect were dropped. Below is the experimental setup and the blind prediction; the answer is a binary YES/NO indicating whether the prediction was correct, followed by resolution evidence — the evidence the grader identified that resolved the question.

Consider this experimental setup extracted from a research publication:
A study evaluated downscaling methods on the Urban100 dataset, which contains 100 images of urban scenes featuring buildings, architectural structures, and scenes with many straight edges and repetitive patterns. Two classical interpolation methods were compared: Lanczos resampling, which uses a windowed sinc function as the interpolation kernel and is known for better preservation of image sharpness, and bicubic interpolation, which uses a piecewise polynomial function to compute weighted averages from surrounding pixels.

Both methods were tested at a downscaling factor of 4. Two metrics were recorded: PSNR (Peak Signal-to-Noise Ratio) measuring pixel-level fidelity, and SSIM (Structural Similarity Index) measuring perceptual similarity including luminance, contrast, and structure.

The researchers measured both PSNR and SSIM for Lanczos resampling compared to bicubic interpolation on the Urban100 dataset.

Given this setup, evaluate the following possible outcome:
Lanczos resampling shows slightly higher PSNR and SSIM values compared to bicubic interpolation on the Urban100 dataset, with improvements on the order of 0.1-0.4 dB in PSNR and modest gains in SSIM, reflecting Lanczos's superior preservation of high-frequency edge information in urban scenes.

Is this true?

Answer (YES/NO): YES